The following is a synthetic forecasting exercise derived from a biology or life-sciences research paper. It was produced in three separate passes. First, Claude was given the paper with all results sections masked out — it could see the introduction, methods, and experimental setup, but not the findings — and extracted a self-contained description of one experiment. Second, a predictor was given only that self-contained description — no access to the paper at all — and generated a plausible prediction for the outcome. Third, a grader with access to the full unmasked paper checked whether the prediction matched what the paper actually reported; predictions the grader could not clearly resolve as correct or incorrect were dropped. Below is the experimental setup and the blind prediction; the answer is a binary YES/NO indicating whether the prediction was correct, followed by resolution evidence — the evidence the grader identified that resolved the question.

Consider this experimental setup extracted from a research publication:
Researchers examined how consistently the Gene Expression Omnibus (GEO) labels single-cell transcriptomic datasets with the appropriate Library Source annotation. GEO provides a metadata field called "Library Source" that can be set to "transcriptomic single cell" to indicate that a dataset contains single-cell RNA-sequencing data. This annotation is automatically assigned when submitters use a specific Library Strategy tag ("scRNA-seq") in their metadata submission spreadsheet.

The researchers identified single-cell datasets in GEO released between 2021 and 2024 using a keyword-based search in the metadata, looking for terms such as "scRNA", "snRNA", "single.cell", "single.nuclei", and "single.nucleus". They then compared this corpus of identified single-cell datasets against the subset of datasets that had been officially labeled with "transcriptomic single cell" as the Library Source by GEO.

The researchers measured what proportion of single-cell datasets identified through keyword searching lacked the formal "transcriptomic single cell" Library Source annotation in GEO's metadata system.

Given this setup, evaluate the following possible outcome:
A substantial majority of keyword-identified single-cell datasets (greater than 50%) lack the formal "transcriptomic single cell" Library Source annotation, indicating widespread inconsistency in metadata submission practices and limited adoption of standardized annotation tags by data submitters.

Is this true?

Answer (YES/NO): YES